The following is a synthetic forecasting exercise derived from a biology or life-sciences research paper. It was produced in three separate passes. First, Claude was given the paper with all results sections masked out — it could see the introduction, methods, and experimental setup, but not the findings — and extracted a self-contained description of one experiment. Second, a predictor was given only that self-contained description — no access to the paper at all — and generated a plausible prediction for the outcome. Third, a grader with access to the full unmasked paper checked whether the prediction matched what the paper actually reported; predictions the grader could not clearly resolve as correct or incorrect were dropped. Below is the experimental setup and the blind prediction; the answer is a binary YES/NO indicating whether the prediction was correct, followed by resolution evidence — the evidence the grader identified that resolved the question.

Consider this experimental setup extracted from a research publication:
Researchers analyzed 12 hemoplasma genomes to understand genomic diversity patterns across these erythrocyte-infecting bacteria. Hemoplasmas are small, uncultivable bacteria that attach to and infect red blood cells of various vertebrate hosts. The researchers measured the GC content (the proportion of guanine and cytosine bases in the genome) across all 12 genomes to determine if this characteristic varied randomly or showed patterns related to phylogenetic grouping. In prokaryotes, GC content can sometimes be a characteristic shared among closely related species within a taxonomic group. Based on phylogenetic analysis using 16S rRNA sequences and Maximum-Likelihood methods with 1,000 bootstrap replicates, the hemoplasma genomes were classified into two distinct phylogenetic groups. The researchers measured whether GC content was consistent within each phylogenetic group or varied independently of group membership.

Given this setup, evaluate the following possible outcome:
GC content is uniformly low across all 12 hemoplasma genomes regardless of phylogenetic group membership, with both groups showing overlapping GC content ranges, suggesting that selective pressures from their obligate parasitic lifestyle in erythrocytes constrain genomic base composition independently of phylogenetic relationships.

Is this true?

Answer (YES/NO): NO